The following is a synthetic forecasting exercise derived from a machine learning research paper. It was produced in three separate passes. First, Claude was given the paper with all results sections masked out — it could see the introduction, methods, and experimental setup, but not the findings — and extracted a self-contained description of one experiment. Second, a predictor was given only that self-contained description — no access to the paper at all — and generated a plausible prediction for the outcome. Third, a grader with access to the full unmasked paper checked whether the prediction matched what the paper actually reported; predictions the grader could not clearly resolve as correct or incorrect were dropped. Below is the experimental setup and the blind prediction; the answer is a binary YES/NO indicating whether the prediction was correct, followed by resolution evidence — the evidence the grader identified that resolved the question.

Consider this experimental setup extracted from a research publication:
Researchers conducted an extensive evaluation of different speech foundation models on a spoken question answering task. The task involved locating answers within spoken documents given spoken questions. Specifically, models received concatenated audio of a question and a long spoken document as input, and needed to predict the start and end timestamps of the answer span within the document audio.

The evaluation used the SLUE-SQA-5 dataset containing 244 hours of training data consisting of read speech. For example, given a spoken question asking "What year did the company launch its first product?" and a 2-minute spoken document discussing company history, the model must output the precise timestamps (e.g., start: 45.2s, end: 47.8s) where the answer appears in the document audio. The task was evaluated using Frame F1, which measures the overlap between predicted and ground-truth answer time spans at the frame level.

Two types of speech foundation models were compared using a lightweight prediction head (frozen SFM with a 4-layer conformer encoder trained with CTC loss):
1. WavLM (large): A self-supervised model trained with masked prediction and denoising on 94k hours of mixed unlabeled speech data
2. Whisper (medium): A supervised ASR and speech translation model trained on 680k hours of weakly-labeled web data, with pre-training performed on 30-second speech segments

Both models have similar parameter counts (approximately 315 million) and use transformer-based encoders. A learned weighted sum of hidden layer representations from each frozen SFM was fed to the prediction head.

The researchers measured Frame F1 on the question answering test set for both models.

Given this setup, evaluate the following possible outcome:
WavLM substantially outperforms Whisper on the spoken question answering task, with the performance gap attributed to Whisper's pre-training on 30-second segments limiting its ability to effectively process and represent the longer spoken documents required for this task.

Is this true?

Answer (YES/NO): YES